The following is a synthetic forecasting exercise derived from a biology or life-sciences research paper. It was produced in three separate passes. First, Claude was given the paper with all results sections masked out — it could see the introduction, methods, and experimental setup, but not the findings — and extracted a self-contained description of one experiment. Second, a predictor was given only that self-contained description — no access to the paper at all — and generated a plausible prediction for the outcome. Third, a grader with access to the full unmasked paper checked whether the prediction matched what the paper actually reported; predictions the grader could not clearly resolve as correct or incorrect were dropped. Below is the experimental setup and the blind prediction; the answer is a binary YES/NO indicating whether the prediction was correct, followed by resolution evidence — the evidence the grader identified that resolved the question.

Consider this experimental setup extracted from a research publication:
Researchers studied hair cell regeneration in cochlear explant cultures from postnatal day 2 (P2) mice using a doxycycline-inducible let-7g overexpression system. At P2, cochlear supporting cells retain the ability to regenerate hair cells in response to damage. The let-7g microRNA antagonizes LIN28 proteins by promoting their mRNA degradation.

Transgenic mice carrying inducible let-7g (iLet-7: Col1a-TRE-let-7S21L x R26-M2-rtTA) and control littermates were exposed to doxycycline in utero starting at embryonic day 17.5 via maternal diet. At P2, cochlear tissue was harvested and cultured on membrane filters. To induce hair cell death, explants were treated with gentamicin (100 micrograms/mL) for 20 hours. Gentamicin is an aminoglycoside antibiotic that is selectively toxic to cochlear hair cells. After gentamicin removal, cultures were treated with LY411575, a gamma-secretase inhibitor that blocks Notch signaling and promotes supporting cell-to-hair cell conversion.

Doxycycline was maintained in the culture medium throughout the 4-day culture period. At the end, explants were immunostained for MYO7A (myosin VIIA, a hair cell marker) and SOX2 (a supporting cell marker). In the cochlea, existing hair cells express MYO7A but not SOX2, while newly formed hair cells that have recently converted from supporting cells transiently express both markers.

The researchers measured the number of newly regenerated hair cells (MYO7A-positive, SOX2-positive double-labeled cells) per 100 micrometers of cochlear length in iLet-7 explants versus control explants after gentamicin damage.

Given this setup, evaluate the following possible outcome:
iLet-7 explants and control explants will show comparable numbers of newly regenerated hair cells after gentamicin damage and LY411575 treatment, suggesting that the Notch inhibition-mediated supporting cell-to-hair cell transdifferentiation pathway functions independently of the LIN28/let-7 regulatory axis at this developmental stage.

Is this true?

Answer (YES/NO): NO